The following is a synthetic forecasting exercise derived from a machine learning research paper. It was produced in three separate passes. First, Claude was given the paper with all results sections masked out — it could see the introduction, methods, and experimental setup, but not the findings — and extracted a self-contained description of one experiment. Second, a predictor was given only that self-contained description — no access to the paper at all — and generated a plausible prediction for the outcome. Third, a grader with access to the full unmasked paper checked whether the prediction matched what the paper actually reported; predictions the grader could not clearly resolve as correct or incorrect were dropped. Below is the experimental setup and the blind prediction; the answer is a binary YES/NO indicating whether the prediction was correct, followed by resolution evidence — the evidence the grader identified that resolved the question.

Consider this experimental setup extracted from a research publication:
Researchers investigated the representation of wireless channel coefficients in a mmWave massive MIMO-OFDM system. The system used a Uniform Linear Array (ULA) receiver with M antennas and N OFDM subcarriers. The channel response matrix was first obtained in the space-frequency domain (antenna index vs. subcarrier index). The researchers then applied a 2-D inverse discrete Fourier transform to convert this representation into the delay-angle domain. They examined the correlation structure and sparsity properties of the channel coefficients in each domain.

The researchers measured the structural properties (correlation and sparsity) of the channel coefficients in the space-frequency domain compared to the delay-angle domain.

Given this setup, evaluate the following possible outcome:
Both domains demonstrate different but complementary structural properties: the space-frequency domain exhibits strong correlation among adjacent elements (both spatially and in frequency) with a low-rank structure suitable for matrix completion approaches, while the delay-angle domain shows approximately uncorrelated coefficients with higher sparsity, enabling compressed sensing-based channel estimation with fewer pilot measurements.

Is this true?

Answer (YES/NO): NO